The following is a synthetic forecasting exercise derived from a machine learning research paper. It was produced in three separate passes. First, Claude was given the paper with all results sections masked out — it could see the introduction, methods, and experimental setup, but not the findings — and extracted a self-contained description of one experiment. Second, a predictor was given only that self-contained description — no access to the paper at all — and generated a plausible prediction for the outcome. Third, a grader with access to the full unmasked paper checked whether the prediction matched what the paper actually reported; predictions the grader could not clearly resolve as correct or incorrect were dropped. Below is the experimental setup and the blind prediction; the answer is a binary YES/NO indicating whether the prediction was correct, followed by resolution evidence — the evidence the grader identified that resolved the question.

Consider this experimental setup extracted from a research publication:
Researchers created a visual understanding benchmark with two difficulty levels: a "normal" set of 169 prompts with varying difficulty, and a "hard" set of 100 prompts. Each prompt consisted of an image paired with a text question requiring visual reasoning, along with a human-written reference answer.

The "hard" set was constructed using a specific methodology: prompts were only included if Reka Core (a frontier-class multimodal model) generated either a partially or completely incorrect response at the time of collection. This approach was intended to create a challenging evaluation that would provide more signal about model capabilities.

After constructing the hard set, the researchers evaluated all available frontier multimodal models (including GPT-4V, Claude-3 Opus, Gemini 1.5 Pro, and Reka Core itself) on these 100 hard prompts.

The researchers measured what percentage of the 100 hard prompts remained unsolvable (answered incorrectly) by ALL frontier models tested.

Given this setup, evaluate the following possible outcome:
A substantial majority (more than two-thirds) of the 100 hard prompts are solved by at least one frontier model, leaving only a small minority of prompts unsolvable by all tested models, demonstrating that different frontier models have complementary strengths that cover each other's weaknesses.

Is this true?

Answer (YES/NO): NO